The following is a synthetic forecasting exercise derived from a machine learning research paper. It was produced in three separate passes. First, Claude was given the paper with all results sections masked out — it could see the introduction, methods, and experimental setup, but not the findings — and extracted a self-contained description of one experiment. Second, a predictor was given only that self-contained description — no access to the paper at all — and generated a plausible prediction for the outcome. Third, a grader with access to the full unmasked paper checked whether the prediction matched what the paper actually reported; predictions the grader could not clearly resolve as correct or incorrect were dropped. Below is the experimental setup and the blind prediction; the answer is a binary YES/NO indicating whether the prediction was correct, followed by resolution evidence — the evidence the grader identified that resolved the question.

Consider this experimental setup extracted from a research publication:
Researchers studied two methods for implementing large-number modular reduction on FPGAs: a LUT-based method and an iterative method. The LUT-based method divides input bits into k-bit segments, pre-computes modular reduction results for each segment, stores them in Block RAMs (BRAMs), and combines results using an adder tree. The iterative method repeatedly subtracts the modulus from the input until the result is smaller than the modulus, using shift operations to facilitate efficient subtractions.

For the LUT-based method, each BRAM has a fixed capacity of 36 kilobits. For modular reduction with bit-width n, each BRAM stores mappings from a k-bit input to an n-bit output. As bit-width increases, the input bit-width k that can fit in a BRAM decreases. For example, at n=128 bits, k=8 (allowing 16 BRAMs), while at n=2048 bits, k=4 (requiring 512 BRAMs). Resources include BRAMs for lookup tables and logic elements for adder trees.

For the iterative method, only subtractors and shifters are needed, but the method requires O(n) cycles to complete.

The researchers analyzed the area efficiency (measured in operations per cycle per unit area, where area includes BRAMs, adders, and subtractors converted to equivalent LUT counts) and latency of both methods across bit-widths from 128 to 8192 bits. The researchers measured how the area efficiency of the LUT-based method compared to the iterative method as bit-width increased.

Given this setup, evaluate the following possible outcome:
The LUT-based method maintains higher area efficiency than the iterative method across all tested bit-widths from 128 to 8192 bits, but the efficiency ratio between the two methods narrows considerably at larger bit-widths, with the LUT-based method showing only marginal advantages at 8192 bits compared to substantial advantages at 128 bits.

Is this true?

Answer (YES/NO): NO